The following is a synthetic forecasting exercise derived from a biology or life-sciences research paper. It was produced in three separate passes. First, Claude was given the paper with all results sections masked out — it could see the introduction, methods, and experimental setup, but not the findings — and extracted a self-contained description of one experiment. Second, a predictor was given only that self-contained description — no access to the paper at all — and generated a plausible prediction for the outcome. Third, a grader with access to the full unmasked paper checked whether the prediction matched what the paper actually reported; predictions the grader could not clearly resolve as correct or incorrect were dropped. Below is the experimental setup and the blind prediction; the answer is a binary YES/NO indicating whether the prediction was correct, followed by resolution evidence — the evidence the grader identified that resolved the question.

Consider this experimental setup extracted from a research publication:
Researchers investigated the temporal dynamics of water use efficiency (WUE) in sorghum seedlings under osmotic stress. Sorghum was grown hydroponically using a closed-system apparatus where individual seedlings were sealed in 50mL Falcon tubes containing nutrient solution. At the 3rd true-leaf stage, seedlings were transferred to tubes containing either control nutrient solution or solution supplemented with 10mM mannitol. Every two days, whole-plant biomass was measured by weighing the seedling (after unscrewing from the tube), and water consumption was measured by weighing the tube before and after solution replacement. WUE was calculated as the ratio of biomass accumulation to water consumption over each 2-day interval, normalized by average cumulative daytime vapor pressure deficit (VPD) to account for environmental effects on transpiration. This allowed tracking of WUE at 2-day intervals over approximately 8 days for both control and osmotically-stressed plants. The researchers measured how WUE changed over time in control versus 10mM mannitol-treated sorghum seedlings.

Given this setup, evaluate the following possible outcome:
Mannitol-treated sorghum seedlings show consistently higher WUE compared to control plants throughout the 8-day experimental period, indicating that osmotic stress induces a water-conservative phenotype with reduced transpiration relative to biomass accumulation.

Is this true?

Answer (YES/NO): NO